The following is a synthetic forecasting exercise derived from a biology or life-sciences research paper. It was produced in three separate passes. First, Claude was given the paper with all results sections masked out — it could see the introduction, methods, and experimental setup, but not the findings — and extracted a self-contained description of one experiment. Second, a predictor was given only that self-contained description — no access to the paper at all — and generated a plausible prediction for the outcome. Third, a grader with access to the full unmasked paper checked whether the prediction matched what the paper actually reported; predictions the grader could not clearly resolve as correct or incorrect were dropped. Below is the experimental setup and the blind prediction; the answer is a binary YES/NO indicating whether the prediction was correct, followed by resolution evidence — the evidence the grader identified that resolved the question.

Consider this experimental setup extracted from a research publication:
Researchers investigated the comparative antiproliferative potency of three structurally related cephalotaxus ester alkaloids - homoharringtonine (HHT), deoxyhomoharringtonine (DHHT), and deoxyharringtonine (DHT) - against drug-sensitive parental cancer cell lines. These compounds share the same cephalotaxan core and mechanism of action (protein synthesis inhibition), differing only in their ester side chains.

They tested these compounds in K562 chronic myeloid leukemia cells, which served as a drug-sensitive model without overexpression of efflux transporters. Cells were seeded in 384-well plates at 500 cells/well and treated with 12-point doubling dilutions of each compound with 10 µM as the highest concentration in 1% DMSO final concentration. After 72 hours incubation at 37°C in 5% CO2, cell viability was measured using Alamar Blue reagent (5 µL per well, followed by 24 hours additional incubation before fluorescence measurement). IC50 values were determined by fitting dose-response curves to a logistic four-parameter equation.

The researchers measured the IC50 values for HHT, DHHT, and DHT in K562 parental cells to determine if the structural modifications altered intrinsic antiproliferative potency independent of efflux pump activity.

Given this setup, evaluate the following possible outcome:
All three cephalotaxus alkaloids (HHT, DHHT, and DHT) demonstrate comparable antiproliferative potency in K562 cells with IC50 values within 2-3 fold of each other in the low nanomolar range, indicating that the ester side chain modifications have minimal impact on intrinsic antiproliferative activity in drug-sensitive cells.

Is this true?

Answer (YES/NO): NO